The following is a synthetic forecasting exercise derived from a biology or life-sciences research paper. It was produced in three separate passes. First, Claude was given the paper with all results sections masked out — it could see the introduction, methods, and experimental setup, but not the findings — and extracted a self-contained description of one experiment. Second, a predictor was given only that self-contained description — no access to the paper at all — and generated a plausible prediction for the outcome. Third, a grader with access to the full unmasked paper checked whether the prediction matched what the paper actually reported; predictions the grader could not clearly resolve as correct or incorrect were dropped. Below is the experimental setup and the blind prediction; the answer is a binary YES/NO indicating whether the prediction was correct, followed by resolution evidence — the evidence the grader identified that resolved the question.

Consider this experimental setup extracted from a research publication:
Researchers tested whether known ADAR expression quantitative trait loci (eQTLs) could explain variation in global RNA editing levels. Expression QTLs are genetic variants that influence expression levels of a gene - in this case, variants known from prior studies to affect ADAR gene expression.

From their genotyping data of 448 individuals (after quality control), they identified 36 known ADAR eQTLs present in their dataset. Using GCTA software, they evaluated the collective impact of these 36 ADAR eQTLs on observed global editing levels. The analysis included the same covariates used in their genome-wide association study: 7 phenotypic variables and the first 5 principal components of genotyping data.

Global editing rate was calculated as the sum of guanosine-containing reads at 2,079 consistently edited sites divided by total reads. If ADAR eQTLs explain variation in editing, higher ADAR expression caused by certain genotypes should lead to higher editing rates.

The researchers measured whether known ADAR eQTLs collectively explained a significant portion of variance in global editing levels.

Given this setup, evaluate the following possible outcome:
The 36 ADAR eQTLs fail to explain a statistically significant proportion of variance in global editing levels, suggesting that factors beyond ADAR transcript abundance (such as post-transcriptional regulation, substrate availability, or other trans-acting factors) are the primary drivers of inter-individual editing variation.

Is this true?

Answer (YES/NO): NO